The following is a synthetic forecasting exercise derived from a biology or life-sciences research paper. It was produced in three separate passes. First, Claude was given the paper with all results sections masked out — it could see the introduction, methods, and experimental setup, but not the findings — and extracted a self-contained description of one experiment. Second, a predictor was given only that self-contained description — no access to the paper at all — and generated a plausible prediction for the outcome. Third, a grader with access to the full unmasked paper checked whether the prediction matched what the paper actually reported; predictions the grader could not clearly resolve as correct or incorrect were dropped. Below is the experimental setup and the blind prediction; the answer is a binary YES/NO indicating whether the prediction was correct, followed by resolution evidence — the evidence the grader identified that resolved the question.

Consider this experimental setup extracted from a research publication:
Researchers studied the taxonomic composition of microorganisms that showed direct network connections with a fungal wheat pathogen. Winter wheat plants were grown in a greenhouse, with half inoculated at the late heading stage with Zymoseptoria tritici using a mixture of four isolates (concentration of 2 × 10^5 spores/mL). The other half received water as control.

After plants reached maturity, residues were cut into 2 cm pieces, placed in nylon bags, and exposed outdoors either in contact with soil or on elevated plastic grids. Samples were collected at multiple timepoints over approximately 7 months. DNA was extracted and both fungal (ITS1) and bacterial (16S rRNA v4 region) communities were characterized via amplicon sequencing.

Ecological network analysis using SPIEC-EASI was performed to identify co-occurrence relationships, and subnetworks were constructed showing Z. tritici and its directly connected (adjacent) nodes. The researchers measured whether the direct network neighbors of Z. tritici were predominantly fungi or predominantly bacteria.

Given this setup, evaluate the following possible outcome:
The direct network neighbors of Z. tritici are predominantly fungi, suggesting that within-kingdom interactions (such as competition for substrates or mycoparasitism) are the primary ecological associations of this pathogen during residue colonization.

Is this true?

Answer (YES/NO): YES